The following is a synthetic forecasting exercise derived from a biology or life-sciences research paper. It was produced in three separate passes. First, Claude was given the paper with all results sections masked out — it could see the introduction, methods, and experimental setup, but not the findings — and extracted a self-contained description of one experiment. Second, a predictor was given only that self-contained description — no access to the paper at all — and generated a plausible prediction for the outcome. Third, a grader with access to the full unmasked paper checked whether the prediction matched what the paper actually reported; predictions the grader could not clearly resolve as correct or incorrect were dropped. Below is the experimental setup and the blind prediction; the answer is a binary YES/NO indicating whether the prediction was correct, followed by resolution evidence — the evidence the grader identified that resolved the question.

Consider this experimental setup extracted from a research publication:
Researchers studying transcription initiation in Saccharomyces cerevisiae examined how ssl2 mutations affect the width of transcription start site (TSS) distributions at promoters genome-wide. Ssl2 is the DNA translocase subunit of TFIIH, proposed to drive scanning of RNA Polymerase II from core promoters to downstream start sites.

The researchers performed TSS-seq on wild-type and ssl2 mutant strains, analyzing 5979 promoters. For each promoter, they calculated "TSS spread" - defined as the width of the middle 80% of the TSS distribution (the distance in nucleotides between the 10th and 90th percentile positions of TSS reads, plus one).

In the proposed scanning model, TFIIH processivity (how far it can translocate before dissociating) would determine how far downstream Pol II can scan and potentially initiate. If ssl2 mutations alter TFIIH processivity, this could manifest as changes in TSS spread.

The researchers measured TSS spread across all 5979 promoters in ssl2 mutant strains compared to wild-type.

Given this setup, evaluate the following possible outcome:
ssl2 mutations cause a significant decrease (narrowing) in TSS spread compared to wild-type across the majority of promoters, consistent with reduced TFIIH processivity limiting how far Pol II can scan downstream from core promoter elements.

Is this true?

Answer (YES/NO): NO